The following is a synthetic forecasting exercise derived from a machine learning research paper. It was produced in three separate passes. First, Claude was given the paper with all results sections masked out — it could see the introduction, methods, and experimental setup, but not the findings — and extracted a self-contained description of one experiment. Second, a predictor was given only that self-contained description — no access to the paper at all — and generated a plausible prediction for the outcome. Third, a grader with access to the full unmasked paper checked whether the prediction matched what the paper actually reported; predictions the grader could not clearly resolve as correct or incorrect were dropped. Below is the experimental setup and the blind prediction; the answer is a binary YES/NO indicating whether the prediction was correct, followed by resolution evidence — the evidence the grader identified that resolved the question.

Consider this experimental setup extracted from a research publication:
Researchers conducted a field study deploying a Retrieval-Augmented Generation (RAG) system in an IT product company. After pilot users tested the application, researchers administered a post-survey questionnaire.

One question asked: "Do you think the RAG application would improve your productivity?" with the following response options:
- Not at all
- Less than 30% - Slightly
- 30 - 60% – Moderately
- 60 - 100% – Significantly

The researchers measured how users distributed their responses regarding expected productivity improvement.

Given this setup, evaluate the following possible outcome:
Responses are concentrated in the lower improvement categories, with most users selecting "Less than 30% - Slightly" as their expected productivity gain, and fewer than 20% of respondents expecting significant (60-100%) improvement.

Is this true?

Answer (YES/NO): NO